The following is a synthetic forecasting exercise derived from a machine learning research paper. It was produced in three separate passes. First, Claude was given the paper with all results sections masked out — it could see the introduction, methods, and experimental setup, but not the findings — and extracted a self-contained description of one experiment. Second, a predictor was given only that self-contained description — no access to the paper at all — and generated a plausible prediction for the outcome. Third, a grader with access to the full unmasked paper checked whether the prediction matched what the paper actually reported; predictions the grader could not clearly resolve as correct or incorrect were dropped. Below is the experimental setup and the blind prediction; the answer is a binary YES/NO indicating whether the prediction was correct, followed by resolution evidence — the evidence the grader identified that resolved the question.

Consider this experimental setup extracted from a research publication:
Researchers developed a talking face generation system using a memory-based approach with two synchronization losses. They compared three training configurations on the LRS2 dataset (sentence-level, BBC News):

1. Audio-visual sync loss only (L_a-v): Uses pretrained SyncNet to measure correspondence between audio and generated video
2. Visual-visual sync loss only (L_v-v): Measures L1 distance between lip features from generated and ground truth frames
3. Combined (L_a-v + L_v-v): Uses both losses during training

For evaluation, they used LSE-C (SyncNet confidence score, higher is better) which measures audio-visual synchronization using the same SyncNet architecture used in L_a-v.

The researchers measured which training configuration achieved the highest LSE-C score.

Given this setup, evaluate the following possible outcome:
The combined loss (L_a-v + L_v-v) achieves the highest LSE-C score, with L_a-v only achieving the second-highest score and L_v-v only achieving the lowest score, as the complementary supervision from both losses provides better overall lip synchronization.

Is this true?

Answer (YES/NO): YES